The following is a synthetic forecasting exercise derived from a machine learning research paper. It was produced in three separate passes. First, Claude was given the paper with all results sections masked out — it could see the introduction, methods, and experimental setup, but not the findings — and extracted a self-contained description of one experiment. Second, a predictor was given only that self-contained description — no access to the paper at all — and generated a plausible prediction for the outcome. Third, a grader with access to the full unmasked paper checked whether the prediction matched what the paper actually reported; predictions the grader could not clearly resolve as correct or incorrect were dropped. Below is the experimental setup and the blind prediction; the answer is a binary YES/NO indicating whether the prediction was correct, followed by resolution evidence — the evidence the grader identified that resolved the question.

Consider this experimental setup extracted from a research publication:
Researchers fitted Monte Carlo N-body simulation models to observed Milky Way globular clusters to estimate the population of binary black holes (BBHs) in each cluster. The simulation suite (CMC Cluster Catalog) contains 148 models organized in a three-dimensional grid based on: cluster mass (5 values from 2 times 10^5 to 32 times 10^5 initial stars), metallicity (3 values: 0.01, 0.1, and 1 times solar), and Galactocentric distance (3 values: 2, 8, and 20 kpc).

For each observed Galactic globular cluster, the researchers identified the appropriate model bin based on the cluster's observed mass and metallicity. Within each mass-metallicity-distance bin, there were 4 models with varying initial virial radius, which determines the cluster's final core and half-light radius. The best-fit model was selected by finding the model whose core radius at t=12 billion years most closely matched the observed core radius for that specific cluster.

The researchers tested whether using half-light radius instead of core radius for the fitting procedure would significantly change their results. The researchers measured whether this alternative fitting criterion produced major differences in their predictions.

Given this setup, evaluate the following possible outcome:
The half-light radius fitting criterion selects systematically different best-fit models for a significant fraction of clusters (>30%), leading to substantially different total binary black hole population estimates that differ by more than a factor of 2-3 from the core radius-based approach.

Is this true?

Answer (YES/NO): NO